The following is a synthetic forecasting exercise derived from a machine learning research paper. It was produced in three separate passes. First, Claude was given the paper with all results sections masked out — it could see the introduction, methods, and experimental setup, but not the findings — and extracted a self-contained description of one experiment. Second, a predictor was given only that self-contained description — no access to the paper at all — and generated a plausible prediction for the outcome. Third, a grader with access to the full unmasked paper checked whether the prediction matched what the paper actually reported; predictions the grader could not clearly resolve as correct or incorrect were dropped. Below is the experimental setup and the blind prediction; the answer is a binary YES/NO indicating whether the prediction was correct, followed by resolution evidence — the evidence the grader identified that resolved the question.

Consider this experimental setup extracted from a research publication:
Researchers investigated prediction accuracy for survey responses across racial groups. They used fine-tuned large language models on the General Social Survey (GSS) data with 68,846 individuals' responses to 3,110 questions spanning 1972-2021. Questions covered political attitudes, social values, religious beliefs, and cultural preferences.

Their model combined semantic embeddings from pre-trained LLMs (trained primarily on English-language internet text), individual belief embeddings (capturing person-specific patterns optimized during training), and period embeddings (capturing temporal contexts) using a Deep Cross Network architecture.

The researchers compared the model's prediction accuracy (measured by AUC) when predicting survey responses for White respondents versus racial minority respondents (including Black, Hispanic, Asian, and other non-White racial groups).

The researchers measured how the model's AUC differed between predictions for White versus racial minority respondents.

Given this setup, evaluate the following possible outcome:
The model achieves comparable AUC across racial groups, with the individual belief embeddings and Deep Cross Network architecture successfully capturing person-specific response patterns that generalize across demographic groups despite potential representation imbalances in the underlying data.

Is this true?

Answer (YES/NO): NO